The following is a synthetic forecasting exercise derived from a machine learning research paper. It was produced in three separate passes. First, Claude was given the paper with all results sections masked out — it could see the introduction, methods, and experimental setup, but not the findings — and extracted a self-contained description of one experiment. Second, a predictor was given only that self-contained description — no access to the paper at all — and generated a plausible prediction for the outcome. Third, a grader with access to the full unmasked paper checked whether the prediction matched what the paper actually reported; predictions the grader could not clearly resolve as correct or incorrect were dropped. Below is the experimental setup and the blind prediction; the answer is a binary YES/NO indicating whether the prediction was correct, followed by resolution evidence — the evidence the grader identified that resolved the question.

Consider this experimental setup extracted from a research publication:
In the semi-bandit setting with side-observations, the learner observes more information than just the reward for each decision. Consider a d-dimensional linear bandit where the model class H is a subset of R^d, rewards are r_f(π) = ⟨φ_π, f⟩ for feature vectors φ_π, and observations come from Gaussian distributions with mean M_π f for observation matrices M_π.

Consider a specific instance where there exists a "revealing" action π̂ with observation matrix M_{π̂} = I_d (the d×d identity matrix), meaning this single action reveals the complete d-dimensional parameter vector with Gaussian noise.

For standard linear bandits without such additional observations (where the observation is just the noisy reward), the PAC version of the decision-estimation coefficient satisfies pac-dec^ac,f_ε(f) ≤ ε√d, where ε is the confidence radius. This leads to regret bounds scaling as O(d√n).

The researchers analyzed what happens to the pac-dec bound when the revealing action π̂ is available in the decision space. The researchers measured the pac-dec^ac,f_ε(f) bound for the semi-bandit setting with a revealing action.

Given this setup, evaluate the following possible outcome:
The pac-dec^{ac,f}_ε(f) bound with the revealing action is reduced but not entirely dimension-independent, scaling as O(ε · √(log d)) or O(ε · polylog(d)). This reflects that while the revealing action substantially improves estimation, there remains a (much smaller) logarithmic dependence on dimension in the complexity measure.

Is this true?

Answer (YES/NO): NO